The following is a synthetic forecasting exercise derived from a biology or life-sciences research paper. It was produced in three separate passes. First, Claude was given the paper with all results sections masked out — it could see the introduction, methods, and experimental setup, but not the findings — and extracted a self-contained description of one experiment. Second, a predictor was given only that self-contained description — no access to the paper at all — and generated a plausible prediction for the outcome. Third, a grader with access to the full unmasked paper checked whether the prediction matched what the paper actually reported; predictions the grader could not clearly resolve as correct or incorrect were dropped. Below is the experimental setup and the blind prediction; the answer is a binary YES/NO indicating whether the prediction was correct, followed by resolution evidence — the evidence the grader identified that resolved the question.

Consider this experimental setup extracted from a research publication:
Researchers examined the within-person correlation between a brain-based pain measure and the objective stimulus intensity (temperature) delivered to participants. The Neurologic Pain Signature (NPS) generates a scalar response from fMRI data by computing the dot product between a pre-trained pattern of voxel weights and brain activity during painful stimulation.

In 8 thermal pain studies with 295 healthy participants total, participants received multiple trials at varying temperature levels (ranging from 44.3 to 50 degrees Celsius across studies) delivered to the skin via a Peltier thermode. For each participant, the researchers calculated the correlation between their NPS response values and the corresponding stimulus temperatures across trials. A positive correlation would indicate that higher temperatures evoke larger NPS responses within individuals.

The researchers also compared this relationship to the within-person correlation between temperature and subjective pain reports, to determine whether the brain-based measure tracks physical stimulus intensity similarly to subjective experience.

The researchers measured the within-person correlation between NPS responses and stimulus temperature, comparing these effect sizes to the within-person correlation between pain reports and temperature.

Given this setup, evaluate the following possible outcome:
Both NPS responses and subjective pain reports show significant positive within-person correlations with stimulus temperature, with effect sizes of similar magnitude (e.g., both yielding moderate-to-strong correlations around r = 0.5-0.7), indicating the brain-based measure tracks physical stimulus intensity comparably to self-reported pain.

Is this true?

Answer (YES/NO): NO